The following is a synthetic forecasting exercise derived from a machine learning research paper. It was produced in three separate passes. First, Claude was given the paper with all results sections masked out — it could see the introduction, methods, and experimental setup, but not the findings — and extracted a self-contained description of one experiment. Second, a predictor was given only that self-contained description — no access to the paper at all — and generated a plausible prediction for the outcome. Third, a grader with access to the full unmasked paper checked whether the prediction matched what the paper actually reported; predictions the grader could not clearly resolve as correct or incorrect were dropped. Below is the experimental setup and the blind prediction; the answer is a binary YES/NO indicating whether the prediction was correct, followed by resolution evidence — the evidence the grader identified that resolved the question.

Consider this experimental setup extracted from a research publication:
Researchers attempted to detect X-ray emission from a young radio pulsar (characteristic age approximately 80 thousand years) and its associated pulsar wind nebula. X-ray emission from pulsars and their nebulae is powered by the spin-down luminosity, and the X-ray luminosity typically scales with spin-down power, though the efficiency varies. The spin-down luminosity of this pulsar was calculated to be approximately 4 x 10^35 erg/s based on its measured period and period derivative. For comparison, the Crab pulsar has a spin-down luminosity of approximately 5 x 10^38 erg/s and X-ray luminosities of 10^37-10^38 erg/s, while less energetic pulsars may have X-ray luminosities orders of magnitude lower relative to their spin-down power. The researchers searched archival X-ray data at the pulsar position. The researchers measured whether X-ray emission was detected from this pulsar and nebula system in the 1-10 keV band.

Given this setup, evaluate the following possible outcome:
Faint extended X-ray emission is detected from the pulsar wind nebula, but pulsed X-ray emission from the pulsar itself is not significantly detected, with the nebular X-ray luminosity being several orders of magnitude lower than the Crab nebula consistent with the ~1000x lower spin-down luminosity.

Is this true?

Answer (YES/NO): NO